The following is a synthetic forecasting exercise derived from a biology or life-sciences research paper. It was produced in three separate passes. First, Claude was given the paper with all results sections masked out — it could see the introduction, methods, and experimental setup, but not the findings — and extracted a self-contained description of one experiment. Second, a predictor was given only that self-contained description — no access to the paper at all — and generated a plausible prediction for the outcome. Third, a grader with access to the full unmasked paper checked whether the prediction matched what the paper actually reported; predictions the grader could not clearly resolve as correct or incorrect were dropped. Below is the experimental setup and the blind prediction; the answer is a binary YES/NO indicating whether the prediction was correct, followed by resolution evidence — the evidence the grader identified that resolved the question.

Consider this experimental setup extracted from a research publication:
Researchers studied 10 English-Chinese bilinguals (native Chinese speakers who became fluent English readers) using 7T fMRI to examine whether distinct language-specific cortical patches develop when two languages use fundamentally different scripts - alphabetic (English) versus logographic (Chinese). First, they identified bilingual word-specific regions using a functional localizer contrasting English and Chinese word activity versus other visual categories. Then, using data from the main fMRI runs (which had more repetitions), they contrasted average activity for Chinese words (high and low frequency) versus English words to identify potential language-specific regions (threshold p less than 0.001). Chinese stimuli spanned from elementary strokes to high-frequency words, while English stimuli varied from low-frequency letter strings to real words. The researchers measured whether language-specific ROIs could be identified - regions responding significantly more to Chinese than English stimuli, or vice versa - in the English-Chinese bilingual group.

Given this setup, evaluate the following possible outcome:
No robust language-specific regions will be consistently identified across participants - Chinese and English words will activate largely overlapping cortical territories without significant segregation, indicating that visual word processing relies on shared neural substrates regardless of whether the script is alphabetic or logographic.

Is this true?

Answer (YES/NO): NO